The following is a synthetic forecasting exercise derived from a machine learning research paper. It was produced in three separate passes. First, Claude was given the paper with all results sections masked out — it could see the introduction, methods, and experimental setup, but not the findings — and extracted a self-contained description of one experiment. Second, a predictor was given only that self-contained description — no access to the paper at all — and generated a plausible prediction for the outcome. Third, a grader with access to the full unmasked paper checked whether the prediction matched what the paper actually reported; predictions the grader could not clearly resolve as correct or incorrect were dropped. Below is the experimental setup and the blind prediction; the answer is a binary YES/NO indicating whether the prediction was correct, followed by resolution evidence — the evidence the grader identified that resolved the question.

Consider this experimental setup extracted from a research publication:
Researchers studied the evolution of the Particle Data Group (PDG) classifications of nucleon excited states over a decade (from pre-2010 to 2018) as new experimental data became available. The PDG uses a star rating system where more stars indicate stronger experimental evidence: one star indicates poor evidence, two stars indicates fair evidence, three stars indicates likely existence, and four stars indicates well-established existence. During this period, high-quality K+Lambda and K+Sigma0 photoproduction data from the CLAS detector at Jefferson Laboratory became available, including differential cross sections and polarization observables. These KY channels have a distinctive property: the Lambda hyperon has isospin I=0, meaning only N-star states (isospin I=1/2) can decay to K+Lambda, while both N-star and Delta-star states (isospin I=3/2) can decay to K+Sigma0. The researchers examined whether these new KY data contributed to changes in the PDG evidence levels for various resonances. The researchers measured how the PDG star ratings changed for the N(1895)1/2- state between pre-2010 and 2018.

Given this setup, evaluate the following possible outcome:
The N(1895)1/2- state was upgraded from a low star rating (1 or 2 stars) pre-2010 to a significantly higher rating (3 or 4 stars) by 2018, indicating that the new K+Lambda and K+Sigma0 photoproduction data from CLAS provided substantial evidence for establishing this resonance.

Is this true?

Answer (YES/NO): NO